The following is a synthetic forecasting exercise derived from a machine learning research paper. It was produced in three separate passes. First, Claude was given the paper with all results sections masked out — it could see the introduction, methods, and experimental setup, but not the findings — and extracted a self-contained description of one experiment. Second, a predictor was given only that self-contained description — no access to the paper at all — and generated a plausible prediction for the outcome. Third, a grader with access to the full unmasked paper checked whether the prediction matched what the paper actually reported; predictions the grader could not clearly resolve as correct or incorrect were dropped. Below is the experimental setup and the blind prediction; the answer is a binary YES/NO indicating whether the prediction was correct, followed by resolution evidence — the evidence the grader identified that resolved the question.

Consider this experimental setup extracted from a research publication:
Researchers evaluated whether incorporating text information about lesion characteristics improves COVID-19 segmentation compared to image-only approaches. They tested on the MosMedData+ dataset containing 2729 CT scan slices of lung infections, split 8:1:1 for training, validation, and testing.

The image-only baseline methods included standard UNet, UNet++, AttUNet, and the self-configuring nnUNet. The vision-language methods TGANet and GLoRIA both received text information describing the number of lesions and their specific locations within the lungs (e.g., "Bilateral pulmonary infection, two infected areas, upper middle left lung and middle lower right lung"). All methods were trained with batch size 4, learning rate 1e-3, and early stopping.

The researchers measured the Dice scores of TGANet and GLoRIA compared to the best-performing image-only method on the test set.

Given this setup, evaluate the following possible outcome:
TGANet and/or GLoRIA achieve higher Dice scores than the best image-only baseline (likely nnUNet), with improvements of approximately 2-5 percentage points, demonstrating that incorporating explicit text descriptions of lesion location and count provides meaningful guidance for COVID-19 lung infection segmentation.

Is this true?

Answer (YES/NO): NO